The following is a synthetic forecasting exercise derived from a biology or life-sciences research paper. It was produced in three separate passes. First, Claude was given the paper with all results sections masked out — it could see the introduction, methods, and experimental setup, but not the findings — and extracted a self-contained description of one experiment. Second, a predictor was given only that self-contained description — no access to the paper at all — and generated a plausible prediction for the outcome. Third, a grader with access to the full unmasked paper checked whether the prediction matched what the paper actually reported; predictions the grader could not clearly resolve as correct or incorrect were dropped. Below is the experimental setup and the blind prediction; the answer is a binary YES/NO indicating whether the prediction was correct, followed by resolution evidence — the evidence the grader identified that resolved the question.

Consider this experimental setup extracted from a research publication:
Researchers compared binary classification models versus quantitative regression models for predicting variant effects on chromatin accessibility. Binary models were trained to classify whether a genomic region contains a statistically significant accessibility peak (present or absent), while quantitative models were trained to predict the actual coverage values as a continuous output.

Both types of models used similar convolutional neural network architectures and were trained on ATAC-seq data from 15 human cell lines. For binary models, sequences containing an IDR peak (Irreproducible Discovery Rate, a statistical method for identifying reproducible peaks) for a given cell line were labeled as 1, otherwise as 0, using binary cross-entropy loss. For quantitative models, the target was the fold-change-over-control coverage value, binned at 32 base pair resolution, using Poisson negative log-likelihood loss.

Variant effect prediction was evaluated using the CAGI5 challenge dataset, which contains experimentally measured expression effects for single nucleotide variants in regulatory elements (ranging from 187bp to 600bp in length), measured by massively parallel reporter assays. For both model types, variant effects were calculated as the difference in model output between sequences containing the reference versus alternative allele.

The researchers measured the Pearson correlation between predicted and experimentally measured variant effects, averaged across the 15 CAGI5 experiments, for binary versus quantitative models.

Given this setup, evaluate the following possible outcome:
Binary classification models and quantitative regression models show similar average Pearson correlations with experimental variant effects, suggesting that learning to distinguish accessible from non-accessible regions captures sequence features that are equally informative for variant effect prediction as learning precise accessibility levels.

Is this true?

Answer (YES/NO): NO